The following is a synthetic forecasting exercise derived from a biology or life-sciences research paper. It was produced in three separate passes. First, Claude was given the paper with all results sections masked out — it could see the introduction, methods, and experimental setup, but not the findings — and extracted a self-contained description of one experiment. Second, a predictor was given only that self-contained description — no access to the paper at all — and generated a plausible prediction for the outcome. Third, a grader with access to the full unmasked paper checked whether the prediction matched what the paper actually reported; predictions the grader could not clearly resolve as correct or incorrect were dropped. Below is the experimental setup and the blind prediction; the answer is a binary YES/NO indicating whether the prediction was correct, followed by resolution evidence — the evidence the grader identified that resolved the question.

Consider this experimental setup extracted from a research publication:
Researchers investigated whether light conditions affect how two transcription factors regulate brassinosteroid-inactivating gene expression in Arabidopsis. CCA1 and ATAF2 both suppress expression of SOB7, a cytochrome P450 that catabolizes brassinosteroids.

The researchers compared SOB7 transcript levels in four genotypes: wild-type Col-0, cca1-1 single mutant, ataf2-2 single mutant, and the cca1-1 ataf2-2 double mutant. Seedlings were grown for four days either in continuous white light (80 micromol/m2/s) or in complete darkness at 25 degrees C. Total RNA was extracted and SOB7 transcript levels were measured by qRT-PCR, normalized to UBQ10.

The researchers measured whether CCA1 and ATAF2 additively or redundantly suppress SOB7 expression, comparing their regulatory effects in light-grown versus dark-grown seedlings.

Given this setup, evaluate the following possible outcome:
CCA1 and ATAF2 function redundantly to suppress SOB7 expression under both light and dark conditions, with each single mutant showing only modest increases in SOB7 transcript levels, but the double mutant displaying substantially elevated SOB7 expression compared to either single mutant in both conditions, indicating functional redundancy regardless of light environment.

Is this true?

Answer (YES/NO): NO